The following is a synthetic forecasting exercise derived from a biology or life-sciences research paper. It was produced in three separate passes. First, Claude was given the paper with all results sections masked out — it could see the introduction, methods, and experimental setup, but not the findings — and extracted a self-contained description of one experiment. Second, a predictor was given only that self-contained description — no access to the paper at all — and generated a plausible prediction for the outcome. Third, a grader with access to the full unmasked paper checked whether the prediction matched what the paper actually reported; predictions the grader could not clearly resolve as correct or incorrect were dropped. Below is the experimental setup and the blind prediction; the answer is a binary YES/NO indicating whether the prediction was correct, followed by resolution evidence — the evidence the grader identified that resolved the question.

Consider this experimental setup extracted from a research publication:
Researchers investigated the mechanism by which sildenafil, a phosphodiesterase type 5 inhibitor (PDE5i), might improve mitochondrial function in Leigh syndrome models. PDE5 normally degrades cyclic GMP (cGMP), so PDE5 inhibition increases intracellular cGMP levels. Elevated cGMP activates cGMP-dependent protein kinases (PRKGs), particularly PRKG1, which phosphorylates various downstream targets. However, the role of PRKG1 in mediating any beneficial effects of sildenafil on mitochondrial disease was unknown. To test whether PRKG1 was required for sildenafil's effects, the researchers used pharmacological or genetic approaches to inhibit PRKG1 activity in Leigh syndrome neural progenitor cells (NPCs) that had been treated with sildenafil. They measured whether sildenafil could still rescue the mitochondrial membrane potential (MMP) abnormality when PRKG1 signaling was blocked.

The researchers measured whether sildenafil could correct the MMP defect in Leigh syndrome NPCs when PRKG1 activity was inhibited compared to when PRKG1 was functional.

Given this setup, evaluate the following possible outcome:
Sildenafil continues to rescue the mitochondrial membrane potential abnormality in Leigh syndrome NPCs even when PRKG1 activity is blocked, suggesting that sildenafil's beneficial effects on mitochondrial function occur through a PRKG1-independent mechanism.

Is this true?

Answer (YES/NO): NO